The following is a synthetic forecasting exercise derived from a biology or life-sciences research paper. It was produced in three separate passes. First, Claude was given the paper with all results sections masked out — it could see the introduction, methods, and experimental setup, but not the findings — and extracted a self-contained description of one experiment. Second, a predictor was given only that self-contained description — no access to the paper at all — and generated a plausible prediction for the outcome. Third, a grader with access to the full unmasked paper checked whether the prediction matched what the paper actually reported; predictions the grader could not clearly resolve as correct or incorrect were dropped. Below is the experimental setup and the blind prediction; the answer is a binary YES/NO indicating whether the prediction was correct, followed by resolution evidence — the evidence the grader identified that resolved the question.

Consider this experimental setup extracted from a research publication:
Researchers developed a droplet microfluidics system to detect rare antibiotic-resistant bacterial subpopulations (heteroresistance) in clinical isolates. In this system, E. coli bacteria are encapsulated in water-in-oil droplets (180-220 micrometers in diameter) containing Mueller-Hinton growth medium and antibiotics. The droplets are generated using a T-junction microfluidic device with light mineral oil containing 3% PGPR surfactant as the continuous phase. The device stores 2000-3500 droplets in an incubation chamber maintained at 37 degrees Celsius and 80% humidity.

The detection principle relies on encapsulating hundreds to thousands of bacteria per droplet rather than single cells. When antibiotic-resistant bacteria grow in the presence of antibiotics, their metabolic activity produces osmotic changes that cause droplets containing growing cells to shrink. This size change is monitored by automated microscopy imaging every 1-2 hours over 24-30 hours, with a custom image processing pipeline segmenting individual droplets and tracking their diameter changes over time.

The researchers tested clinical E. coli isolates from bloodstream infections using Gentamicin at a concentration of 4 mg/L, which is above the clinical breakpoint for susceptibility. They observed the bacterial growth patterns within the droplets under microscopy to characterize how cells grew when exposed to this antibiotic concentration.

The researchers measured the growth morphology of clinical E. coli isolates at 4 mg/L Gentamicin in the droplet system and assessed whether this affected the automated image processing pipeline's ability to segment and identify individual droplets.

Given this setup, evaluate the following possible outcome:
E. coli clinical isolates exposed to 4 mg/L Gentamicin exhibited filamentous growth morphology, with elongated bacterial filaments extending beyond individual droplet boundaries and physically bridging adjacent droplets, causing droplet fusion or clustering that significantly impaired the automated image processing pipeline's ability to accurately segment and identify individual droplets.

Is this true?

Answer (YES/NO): NO